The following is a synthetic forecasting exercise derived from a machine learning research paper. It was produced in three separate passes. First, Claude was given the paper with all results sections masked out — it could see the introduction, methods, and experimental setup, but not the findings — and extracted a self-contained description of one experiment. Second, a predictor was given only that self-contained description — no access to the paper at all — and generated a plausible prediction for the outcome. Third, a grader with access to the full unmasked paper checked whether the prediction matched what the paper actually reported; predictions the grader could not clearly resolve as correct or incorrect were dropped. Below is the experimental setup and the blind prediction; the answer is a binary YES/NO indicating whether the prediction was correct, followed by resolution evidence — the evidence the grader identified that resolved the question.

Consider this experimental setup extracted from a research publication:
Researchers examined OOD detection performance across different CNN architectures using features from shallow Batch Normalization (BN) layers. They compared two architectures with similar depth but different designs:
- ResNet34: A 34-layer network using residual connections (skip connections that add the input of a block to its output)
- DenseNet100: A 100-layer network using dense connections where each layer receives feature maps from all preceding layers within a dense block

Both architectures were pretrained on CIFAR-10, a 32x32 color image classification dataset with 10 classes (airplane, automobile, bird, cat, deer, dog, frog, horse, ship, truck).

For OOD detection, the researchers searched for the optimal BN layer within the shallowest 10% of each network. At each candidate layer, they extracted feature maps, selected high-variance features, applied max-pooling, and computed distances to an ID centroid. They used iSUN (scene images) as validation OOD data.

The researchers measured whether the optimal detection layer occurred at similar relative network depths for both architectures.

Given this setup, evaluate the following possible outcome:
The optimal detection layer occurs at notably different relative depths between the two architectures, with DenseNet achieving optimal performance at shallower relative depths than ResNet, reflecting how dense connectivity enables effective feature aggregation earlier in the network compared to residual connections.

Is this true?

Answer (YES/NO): YES